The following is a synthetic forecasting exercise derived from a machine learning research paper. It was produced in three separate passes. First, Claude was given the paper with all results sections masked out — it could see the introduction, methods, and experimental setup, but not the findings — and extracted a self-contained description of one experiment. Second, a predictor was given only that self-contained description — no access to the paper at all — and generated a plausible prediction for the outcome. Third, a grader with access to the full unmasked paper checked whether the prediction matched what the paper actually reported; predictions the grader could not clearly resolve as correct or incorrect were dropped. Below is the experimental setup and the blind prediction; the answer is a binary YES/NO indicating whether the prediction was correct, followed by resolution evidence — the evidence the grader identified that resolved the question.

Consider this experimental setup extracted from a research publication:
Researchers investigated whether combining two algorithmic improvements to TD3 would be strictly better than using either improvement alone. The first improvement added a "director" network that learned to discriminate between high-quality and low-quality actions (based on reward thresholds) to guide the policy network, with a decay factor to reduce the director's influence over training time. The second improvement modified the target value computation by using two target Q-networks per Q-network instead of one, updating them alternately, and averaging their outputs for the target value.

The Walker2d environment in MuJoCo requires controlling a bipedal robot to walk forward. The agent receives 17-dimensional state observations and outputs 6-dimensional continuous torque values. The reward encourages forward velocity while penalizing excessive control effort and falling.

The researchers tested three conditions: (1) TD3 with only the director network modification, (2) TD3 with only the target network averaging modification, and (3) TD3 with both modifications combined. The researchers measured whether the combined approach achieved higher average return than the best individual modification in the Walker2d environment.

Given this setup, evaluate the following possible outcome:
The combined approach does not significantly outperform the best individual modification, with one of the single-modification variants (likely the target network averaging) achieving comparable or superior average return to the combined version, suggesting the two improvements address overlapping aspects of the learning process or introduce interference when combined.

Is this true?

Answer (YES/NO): NO